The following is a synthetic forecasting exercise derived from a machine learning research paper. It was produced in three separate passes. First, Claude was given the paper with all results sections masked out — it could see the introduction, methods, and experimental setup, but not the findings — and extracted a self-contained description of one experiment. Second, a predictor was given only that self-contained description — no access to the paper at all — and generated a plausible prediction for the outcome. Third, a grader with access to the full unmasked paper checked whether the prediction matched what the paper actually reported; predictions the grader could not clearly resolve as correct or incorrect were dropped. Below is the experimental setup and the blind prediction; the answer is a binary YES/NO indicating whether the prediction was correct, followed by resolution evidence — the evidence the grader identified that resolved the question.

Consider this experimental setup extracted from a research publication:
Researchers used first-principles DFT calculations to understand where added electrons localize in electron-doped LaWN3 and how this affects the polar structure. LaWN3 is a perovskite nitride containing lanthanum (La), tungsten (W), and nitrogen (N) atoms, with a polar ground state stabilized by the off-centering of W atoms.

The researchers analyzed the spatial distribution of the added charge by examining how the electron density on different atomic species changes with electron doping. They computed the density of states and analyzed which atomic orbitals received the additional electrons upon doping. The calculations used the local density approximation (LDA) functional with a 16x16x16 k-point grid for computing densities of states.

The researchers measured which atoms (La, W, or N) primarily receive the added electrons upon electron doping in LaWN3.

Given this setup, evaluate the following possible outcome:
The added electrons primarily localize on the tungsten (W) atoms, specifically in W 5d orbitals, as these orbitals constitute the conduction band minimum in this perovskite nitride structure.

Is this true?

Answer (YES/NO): NO